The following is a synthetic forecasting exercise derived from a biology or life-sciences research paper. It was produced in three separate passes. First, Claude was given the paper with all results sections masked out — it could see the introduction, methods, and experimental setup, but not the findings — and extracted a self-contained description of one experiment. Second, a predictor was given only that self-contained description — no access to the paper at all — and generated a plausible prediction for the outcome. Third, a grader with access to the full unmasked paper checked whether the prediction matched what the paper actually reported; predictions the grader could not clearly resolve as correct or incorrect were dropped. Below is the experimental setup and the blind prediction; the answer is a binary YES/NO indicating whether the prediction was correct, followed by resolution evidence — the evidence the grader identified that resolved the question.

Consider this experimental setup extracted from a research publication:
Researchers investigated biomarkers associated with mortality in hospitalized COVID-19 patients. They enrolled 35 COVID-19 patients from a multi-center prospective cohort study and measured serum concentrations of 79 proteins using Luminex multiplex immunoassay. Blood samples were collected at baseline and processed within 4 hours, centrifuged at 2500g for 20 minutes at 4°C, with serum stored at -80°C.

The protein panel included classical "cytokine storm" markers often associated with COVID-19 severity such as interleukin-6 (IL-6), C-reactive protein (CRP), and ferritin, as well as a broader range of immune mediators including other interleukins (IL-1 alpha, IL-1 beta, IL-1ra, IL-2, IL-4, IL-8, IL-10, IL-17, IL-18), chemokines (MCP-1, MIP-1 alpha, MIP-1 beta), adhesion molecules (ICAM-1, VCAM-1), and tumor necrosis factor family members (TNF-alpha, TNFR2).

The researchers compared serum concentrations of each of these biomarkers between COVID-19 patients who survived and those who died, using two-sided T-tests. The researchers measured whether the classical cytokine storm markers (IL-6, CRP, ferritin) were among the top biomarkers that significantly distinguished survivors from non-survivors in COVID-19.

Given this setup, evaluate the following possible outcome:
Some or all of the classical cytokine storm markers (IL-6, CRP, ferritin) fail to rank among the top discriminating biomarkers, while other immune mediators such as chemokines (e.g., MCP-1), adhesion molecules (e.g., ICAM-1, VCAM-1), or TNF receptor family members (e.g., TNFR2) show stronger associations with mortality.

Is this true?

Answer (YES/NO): NO